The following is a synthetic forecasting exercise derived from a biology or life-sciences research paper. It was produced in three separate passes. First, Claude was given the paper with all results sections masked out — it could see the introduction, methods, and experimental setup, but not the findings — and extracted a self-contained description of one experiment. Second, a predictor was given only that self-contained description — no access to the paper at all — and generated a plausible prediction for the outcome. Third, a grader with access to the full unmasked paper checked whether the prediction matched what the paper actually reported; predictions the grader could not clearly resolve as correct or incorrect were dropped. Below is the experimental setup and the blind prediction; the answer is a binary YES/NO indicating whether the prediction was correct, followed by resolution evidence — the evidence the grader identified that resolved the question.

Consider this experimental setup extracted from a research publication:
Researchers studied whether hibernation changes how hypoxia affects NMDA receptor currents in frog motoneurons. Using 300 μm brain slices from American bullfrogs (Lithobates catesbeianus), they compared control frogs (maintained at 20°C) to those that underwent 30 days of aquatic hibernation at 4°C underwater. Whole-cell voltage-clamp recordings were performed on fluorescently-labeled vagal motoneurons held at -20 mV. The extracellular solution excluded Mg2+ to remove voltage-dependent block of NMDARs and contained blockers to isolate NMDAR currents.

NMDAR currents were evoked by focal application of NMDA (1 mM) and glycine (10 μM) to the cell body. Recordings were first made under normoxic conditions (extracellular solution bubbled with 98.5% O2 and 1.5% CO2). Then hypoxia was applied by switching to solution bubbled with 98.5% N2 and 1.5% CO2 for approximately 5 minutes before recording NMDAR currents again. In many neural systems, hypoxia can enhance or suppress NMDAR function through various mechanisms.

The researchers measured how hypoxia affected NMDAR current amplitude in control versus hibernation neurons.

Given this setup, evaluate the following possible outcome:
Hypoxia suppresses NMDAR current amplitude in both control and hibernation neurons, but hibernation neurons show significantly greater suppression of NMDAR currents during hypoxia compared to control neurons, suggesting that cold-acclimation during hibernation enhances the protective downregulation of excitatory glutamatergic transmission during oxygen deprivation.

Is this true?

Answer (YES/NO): NO